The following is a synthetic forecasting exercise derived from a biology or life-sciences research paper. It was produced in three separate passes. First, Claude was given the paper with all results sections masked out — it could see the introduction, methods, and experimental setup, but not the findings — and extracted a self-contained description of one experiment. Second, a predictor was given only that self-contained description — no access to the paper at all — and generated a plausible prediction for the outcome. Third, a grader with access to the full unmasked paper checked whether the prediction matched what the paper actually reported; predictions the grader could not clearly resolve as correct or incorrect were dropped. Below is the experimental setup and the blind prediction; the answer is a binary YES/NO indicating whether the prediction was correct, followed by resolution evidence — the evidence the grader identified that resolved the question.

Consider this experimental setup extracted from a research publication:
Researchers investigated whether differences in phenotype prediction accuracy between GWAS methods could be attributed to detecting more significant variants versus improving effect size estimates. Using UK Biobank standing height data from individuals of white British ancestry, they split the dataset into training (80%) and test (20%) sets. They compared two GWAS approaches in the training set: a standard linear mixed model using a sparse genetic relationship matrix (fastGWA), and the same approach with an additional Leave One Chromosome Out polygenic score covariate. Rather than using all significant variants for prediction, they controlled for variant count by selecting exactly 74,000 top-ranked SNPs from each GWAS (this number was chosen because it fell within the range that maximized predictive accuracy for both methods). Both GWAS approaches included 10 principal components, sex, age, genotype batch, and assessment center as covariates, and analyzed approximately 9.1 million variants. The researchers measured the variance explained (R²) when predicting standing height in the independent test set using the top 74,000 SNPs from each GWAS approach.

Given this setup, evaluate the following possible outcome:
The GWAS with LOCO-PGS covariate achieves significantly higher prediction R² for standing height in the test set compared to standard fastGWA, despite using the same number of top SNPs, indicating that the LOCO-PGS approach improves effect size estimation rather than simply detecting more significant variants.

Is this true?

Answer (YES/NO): NO